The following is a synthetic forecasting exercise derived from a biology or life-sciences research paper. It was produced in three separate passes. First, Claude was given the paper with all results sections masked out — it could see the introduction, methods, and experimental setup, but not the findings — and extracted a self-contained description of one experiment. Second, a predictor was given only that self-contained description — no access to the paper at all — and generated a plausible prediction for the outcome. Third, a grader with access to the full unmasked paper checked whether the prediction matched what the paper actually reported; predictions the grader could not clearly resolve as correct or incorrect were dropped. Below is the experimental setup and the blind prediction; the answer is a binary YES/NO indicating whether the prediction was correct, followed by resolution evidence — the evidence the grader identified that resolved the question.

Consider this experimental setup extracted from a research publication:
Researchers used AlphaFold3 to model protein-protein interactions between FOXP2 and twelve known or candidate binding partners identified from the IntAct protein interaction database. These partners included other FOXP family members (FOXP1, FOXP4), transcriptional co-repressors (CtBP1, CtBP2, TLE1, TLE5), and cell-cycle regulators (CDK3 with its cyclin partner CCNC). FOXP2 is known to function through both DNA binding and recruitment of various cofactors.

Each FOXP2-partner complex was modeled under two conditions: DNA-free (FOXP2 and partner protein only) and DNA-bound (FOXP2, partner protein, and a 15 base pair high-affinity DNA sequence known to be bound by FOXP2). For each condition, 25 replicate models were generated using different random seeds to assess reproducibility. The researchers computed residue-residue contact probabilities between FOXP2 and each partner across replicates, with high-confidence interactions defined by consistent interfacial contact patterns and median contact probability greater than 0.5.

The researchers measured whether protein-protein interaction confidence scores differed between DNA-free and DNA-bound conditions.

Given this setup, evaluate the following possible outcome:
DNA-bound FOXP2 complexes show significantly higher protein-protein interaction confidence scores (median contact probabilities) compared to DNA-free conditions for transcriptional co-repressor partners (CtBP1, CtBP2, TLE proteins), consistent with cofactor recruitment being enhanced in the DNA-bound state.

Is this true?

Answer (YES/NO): NO